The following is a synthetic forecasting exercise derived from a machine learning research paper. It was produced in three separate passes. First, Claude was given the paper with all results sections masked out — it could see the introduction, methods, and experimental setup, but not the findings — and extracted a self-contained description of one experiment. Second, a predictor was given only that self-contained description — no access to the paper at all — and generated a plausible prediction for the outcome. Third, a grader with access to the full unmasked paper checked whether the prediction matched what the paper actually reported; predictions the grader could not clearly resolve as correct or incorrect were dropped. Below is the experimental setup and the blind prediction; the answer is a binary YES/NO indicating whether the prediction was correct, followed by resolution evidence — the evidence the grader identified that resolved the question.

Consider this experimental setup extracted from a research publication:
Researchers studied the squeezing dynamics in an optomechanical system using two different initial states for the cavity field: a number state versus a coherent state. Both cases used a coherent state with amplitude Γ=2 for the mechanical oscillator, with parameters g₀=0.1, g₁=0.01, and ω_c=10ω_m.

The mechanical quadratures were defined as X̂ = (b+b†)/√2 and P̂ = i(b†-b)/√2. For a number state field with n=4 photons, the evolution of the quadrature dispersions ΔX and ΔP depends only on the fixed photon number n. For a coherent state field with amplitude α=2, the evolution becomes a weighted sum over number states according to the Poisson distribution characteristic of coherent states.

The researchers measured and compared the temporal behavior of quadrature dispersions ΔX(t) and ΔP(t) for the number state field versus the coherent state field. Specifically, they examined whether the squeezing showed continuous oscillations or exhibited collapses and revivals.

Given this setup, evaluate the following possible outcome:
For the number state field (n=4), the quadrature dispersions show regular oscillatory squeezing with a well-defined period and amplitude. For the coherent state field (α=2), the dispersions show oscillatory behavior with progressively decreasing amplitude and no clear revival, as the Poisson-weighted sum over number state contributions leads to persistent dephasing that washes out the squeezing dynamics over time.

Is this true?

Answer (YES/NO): NO